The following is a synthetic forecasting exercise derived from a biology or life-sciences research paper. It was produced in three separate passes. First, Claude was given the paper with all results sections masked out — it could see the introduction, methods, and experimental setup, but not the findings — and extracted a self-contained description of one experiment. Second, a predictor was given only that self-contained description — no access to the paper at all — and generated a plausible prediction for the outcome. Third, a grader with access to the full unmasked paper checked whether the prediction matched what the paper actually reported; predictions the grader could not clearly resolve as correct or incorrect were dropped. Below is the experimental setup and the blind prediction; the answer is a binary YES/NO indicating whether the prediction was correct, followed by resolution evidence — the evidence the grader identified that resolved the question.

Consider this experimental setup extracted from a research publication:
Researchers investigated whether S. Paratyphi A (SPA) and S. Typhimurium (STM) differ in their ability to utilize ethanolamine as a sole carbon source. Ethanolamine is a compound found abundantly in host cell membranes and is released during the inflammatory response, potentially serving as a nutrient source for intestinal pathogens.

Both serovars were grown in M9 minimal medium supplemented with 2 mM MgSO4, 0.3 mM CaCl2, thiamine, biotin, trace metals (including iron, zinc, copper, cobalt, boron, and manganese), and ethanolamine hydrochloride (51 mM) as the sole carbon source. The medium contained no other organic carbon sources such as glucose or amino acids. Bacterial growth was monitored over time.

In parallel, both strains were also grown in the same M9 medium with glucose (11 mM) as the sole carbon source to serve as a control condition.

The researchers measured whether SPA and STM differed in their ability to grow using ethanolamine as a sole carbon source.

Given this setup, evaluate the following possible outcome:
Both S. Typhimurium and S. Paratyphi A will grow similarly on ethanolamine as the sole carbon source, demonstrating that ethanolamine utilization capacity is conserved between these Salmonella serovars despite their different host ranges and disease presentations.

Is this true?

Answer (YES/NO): NO